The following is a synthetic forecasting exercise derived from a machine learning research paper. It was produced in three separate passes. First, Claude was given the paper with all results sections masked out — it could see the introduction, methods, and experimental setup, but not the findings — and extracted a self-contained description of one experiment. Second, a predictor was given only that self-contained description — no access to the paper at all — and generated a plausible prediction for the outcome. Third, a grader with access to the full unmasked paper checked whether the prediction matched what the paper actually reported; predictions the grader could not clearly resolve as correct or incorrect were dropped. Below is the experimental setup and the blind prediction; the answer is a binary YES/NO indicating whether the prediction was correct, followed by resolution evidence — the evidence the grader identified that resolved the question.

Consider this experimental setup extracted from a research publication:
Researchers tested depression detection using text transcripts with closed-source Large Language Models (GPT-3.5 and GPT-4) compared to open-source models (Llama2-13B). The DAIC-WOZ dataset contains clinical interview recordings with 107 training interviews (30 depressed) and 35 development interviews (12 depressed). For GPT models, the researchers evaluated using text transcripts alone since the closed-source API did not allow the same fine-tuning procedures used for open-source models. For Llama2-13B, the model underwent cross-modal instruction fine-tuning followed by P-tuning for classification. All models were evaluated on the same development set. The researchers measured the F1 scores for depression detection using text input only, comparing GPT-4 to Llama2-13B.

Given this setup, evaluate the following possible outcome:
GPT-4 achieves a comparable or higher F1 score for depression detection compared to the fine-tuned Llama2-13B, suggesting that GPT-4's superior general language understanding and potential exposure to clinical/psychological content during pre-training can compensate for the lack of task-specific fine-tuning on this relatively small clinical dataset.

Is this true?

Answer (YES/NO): NO